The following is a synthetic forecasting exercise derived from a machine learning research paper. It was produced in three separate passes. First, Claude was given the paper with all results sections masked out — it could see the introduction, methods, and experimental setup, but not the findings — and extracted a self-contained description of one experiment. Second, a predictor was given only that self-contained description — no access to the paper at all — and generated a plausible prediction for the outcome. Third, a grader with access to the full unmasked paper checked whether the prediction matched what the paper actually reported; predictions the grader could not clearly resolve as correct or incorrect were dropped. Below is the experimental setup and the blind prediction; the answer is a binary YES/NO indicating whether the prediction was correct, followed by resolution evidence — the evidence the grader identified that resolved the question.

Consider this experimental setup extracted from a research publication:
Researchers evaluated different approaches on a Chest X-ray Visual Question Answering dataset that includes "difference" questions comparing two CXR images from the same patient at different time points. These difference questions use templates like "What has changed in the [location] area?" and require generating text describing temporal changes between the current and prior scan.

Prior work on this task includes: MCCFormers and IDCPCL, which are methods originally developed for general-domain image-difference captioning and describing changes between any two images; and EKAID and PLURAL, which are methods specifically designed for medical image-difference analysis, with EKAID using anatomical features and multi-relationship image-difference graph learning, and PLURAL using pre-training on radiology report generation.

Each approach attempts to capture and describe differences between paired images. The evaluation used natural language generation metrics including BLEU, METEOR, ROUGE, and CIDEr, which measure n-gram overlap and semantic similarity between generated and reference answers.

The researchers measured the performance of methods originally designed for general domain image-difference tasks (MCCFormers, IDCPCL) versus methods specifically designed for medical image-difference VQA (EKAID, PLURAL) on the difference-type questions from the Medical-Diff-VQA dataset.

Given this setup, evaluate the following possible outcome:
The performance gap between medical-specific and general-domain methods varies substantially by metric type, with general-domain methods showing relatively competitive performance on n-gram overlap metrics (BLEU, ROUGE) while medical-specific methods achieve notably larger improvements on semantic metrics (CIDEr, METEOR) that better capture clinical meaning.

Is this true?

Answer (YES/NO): NO